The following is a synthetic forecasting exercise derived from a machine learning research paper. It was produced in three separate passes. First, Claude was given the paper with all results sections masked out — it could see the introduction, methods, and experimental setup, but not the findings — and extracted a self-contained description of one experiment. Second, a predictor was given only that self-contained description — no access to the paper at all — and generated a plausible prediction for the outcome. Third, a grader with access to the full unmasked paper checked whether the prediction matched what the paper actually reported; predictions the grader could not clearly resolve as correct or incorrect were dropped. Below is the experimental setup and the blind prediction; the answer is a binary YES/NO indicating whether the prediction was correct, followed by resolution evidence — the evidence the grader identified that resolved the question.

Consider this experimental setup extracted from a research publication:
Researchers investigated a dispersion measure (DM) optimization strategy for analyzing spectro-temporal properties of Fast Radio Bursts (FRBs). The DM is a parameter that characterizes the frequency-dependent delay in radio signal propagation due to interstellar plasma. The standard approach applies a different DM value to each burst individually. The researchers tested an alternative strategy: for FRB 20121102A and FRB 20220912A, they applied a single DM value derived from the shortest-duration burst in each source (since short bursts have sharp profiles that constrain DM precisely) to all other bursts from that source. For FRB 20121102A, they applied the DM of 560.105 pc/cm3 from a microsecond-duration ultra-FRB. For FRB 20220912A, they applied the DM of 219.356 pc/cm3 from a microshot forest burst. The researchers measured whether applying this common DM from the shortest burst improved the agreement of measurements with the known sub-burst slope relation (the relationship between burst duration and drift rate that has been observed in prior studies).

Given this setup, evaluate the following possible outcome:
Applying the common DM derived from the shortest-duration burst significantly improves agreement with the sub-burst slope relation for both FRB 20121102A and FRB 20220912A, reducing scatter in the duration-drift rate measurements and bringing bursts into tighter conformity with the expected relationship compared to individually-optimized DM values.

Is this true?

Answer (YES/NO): NO